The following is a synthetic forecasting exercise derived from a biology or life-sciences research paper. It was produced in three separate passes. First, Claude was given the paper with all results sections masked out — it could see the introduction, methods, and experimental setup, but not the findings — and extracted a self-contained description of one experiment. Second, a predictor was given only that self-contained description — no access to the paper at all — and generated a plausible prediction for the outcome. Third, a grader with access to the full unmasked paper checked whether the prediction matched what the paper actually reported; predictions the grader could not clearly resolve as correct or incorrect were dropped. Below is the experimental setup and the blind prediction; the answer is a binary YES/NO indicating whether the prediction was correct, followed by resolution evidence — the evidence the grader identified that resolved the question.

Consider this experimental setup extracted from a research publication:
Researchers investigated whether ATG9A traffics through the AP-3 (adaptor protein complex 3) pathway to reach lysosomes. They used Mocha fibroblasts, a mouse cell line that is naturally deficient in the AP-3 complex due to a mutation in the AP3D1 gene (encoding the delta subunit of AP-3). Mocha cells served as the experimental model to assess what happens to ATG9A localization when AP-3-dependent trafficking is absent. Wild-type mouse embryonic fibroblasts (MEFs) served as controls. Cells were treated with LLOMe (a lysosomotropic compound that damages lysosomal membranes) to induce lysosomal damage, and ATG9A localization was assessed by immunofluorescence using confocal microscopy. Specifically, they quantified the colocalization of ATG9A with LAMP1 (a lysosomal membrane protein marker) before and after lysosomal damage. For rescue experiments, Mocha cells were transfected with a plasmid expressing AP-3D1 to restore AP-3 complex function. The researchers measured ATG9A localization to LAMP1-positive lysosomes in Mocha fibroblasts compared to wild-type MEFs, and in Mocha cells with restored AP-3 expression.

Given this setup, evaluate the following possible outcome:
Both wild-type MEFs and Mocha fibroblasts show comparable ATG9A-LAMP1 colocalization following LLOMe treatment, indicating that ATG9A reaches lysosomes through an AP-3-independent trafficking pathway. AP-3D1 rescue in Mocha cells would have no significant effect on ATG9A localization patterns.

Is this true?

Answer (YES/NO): NO